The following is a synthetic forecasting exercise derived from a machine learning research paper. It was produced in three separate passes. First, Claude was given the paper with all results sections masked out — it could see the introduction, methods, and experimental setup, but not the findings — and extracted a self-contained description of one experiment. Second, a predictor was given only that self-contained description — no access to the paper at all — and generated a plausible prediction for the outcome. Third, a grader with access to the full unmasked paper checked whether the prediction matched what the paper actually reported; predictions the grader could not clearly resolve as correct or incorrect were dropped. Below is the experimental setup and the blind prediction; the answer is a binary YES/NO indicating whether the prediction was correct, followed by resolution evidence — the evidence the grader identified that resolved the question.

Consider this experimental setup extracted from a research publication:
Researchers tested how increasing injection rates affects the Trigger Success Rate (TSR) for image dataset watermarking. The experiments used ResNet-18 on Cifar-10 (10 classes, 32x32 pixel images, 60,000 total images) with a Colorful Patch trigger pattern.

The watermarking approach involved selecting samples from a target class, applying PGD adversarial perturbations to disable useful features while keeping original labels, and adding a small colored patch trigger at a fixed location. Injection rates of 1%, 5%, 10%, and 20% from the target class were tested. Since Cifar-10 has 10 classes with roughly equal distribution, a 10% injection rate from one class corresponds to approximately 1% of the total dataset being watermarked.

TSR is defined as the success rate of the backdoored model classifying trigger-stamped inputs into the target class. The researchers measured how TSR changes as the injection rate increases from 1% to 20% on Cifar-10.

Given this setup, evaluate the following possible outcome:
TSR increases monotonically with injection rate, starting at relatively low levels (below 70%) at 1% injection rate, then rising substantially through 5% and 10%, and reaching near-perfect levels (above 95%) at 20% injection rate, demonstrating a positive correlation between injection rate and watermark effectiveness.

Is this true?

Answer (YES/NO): NO